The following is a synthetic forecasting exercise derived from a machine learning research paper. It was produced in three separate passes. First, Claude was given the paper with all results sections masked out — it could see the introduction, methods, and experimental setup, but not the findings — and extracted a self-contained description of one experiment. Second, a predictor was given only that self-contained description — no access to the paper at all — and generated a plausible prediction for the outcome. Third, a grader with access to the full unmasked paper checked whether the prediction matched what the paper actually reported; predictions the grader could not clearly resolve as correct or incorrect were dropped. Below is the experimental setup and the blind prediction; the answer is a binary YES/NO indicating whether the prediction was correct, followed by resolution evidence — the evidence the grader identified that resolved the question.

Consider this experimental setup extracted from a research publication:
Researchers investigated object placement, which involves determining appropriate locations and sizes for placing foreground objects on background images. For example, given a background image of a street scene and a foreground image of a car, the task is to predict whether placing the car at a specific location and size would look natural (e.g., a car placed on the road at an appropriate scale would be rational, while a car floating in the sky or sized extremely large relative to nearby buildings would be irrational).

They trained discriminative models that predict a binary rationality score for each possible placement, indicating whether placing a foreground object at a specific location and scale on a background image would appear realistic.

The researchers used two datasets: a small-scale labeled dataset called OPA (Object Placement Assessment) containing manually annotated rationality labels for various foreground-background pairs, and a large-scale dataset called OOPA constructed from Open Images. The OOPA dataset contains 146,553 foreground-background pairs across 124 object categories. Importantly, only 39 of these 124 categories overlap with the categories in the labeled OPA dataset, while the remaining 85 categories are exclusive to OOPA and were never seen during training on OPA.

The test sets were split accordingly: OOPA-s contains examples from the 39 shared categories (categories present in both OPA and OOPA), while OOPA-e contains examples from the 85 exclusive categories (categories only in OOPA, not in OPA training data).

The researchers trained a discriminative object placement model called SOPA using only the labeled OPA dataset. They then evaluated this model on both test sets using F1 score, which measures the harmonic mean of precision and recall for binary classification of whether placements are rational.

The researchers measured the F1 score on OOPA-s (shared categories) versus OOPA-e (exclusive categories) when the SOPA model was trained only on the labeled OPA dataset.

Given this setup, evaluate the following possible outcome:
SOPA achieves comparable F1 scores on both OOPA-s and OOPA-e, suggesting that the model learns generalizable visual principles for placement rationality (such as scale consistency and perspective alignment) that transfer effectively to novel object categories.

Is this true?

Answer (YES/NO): YES